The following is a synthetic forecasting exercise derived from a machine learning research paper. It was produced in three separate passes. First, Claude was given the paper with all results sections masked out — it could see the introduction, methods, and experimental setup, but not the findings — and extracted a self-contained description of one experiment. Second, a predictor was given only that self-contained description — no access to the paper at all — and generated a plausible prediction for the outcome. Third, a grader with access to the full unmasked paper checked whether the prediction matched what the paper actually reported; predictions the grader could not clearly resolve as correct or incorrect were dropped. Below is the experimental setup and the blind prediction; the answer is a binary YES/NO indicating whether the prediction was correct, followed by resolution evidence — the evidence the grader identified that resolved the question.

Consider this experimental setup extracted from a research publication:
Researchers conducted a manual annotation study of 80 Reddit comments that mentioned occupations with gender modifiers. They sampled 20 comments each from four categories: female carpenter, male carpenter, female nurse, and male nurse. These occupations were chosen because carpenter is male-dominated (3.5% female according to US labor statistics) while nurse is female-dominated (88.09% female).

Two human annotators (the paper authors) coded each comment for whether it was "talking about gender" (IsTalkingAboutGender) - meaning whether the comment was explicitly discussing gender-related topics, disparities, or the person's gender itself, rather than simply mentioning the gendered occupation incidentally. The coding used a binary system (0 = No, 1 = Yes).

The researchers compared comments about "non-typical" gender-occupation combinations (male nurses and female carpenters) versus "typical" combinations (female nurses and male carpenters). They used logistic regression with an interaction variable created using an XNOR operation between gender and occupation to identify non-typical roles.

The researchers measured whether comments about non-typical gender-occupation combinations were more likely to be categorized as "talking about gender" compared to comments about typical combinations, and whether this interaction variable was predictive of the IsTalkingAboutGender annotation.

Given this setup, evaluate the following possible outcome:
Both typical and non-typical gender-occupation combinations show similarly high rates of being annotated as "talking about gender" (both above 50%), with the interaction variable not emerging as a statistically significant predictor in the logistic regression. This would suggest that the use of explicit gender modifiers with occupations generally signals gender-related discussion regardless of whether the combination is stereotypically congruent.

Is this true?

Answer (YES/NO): NO